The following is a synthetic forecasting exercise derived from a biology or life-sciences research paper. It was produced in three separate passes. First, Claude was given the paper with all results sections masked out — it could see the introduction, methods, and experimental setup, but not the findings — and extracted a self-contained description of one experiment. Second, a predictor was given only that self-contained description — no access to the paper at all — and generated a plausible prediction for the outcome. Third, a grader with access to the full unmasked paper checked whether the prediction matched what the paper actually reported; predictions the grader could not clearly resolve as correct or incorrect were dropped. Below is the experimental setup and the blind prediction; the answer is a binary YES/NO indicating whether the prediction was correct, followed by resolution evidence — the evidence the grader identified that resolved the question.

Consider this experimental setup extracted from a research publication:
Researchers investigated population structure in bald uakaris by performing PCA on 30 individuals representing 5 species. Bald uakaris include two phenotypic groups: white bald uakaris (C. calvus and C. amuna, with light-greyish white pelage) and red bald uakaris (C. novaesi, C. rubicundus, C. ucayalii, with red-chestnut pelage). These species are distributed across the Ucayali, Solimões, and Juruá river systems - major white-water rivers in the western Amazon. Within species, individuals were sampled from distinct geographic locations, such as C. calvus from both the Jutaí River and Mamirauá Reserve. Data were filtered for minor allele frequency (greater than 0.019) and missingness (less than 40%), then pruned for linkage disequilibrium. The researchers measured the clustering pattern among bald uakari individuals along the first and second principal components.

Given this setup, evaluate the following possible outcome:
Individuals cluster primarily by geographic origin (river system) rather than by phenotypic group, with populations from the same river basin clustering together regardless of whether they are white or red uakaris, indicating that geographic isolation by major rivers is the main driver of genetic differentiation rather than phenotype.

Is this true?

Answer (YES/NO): NO